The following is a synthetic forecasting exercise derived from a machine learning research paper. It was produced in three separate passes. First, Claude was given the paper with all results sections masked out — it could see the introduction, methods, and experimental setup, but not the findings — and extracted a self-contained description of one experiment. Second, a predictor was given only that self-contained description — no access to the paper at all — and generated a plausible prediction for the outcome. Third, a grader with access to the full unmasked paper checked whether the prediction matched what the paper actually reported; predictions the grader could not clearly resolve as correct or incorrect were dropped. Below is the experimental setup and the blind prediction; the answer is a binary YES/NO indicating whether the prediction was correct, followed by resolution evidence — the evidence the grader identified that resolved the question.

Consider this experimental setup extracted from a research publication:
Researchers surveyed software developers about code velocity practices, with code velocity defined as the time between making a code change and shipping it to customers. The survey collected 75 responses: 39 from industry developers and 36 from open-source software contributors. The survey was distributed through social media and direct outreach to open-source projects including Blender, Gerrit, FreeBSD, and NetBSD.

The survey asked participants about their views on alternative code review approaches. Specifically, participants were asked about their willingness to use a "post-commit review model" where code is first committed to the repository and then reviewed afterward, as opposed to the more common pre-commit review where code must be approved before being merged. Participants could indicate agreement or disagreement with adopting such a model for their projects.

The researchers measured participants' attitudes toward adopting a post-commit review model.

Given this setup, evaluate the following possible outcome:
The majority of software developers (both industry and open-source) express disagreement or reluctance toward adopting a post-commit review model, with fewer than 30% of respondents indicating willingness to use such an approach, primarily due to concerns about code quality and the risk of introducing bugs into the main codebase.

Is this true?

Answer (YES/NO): NO